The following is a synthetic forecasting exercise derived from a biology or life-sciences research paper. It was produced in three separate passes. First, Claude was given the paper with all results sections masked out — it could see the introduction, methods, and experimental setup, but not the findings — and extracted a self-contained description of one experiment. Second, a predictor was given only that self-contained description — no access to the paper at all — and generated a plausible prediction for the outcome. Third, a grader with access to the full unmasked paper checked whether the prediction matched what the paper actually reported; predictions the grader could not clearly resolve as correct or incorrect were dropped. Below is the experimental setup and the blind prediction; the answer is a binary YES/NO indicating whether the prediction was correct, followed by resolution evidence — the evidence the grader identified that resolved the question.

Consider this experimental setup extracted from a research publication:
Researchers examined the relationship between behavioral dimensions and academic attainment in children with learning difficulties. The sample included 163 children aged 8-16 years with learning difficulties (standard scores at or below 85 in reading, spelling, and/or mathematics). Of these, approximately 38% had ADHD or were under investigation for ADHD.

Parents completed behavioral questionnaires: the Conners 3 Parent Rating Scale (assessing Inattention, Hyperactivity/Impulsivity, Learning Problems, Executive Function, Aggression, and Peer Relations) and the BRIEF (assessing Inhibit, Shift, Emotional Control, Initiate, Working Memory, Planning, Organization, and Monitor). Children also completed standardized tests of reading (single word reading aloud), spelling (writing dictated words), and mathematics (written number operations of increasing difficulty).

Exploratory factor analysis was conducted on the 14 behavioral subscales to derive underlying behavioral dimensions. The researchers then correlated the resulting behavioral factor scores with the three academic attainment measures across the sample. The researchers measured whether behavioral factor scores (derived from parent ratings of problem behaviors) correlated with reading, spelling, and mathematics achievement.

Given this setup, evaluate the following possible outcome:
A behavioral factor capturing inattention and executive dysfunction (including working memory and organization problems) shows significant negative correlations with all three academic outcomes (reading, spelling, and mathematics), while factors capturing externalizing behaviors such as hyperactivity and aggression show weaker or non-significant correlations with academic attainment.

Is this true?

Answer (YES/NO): NO